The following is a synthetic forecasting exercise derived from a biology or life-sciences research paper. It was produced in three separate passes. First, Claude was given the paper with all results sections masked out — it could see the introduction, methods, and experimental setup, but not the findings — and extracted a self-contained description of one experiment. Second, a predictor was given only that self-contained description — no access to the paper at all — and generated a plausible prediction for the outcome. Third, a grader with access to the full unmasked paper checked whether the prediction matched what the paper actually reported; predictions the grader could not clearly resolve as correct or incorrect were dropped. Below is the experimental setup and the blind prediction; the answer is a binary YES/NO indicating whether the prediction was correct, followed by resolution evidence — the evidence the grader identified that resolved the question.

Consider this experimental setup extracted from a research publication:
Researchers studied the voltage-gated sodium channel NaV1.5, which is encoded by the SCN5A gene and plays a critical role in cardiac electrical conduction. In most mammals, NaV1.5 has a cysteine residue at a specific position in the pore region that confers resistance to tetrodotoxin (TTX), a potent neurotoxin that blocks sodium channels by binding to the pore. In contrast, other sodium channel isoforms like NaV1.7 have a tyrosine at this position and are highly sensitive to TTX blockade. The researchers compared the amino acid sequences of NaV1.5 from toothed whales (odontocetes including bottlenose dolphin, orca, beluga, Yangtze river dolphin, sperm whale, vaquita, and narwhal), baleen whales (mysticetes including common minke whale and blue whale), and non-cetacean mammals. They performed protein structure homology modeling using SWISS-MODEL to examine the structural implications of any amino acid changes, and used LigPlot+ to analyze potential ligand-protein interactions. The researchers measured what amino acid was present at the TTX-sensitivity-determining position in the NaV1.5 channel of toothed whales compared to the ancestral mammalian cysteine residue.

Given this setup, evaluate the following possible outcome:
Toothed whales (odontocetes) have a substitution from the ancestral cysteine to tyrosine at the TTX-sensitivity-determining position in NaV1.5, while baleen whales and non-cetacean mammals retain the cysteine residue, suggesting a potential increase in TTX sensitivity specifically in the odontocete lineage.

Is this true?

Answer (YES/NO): YES